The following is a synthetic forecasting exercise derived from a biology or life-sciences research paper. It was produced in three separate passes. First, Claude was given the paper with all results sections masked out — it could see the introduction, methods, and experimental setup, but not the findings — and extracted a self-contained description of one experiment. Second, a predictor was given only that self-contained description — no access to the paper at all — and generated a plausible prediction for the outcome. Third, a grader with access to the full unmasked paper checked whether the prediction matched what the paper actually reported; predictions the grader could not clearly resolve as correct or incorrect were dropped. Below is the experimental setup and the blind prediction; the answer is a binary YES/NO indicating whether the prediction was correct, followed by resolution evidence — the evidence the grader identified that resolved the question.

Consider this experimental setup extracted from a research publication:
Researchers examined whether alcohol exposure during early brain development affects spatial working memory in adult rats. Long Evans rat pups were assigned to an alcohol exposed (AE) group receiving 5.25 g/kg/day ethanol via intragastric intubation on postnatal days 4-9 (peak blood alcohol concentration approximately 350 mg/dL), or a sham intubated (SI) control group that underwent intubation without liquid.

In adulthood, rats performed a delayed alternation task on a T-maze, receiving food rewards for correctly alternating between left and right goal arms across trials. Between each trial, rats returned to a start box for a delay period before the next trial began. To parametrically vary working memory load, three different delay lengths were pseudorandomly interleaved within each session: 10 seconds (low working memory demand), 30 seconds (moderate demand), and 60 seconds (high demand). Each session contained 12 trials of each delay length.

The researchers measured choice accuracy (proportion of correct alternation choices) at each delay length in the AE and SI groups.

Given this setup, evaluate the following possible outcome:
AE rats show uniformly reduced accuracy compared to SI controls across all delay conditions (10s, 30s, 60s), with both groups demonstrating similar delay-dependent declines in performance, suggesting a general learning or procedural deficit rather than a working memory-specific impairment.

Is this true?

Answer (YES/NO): NO